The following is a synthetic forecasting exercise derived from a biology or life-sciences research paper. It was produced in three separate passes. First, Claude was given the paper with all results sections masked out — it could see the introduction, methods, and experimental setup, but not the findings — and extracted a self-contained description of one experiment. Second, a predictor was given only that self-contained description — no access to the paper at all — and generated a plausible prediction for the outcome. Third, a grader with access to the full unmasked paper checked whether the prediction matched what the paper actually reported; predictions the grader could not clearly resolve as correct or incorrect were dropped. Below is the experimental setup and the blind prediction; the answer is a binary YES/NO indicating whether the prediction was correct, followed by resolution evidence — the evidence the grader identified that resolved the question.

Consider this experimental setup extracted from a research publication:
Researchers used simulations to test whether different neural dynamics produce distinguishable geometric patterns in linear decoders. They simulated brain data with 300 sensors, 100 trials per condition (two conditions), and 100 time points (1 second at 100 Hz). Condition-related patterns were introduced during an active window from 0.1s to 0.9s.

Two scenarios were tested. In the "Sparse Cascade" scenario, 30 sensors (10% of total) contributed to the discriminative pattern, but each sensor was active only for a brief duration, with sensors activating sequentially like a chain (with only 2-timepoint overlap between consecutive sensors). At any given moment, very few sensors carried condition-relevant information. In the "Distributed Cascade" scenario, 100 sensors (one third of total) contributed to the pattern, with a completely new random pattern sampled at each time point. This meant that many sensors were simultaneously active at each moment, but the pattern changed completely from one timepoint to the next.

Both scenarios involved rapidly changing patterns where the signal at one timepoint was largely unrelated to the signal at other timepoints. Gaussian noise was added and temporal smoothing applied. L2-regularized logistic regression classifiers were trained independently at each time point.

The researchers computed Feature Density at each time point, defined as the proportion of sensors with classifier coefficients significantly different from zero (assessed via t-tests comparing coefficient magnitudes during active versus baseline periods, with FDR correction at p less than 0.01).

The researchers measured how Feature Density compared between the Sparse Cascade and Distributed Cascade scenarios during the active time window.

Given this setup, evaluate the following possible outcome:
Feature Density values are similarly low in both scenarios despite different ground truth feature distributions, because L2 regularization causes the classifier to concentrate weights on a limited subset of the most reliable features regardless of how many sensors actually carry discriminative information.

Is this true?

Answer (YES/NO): NO